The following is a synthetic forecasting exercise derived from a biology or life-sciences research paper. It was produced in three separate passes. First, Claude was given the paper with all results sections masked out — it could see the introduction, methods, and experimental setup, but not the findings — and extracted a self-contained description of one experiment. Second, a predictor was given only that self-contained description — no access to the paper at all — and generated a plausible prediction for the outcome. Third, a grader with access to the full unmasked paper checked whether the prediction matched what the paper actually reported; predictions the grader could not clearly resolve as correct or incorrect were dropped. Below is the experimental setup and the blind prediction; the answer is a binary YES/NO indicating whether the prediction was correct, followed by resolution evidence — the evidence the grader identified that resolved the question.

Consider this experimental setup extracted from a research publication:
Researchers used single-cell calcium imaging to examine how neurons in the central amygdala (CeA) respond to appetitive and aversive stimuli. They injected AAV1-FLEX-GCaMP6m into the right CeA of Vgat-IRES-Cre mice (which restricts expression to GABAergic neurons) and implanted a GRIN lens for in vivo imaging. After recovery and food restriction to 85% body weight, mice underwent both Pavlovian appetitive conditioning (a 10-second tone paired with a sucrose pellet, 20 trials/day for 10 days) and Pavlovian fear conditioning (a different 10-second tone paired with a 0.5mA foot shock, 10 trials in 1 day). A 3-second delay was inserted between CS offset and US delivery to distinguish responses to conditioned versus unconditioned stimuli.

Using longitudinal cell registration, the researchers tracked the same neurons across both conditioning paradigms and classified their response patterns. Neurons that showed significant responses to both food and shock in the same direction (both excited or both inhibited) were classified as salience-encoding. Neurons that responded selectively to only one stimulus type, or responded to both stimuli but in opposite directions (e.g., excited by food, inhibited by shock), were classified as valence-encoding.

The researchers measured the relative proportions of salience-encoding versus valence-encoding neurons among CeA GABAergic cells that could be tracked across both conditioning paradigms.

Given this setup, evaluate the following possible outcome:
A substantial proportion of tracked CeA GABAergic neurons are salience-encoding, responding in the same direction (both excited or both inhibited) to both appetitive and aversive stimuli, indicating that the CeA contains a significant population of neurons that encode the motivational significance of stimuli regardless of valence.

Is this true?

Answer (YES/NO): NO